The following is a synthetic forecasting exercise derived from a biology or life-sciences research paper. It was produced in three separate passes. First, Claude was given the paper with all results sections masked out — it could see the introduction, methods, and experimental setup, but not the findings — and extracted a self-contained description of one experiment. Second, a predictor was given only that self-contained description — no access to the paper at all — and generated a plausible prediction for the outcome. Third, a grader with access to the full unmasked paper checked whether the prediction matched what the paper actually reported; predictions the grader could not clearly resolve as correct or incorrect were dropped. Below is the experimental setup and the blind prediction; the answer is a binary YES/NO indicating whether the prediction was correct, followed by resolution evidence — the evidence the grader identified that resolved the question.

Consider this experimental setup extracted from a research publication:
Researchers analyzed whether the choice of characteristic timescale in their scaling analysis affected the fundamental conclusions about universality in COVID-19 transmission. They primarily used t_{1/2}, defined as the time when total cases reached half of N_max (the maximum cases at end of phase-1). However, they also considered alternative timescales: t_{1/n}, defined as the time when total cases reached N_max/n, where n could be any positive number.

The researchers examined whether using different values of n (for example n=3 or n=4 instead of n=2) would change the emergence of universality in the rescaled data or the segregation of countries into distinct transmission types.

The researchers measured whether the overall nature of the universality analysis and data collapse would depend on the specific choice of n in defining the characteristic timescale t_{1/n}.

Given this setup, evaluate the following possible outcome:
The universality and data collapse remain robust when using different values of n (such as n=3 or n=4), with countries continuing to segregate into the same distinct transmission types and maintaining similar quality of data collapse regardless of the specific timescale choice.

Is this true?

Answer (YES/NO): YES